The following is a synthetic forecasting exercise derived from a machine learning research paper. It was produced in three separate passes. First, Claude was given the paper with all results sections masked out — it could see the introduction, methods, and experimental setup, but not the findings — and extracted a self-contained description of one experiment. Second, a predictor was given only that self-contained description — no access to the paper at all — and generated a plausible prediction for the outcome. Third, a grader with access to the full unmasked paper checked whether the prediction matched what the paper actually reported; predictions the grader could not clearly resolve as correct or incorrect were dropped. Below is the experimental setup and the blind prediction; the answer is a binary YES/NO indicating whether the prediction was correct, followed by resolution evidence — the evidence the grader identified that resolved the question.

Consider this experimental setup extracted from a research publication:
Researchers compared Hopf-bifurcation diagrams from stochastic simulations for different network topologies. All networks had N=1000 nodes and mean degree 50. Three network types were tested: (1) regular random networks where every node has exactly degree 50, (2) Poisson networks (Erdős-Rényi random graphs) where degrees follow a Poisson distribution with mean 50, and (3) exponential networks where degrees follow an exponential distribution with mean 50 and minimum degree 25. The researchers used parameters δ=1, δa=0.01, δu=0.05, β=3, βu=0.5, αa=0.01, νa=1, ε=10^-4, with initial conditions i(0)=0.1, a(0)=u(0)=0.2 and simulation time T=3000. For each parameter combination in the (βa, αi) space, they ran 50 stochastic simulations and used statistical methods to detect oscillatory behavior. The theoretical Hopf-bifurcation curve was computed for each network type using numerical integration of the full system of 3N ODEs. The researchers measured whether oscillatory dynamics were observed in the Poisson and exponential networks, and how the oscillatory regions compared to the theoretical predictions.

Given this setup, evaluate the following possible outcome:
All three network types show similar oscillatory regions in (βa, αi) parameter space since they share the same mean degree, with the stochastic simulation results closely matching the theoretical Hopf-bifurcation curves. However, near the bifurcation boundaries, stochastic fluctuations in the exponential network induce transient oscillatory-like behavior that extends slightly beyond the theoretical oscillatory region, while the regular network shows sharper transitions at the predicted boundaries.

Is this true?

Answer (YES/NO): NO